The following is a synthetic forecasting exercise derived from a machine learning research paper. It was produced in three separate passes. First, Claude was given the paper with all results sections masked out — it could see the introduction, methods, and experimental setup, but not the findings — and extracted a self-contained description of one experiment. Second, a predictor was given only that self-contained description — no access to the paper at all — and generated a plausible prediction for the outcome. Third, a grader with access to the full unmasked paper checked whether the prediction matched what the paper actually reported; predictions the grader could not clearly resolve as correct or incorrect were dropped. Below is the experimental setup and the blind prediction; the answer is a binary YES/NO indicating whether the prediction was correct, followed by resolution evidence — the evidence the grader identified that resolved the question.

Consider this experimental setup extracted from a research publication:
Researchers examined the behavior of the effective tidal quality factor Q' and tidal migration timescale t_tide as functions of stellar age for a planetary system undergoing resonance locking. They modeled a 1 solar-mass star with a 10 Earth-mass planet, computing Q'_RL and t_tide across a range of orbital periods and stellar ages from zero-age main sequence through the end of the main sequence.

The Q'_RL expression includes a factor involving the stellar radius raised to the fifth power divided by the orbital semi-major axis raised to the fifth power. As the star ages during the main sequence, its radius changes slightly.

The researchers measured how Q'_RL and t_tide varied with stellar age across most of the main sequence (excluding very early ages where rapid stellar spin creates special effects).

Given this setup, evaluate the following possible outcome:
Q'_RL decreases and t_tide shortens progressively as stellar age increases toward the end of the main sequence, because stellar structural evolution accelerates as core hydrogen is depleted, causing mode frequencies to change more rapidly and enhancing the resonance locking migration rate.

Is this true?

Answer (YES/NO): NO